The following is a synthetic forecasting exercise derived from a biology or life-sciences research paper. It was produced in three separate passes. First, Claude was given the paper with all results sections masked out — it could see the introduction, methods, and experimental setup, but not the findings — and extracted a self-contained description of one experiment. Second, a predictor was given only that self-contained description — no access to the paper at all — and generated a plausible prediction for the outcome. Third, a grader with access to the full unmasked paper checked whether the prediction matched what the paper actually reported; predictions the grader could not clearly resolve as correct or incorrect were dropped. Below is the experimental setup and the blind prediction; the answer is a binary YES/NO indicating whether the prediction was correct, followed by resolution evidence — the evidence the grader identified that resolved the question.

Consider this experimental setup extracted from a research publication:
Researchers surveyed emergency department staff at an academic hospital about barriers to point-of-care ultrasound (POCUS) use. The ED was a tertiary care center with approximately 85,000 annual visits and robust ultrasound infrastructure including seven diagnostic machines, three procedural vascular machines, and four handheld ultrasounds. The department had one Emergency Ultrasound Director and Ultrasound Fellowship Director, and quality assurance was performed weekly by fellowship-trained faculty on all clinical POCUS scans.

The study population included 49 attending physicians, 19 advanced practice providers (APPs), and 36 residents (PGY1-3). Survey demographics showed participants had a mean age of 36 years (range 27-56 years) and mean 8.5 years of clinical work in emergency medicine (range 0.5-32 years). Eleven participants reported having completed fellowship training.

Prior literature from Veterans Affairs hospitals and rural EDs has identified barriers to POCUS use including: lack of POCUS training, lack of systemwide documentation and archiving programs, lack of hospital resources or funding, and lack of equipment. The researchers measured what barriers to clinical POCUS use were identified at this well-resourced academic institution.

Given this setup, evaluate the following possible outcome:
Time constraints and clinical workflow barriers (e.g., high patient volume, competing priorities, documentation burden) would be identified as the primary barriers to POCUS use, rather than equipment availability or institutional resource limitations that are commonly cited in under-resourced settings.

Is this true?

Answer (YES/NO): YES